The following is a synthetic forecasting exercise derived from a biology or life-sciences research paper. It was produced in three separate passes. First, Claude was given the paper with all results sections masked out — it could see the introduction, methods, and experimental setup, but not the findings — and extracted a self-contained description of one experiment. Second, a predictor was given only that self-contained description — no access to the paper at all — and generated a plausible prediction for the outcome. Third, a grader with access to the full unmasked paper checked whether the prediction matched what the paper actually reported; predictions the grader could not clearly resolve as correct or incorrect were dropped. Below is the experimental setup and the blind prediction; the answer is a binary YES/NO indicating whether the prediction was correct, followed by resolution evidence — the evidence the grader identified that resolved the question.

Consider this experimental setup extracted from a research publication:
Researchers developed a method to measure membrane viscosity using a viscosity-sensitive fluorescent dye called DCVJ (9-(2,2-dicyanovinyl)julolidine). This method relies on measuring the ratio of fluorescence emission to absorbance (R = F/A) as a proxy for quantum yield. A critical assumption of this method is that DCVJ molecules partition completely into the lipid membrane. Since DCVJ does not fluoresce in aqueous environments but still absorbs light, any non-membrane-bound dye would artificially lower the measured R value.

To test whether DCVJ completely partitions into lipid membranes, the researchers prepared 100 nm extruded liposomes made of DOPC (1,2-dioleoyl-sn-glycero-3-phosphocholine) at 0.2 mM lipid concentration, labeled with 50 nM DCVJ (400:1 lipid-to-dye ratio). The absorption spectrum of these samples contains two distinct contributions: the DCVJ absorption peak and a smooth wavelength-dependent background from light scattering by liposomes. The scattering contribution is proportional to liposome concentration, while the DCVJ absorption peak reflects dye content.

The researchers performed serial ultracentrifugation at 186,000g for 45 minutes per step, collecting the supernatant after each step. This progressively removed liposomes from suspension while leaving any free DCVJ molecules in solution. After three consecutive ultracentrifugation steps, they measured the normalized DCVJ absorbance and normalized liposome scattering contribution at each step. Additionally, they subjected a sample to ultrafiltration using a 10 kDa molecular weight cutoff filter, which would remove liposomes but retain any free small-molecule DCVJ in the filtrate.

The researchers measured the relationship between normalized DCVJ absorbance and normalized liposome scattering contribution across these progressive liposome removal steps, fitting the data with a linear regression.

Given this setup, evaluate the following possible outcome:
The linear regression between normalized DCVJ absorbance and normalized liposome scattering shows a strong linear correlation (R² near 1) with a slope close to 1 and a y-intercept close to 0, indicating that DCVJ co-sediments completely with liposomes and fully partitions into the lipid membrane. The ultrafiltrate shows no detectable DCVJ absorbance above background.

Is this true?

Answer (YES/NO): YES